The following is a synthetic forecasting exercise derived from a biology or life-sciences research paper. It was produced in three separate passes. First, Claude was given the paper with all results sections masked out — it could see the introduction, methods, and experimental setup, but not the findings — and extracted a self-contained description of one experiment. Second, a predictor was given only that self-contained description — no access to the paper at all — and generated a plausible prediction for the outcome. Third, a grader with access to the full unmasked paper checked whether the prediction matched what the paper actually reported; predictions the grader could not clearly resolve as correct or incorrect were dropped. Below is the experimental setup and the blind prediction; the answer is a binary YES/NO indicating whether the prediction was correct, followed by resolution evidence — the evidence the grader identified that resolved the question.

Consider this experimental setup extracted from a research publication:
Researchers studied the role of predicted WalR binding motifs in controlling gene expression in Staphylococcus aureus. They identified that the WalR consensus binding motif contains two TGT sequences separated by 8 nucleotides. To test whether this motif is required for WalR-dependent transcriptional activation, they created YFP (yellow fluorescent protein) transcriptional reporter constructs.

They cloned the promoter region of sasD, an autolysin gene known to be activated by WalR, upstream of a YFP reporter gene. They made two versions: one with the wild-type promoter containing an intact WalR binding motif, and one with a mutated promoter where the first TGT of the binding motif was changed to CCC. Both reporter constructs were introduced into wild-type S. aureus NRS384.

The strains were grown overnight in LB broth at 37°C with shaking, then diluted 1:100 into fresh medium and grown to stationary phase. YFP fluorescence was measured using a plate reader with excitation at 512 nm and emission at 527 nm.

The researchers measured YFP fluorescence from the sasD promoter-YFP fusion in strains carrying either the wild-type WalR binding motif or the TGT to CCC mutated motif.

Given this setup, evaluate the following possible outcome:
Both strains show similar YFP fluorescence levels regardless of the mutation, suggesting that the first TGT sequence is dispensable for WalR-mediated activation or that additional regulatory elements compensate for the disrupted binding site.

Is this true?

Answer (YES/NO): NO